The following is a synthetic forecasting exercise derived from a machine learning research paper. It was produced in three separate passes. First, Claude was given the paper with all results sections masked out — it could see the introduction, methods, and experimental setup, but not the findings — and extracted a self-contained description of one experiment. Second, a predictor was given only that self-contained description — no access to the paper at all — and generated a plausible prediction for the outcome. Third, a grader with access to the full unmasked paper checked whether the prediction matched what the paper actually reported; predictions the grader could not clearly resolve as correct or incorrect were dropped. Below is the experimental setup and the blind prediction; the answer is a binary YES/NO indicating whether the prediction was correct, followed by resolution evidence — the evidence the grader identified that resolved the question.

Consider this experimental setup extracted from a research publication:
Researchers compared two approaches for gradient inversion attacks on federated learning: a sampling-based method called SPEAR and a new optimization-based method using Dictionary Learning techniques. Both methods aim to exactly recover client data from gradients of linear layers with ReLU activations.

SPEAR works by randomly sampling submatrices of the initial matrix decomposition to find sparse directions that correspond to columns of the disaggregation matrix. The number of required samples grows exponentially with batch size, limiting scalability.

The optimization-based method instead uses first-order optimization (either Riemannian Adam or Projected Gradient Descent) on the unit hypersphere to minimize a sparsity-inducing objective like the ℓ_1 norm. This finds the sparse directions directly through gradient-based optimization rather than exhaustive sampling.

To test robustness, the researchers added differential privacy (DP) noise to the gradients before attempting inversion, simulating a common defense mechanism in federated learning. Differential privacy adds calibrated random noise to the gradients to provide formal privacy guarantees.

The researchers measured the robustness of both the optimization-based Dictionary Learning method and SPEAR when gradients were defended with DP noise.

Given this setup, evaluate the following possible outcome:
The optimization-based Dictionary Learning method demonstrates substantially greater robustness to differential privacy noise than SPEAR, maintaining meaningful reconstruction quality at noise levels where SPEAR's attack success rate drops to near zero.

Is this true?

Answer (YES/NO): NO